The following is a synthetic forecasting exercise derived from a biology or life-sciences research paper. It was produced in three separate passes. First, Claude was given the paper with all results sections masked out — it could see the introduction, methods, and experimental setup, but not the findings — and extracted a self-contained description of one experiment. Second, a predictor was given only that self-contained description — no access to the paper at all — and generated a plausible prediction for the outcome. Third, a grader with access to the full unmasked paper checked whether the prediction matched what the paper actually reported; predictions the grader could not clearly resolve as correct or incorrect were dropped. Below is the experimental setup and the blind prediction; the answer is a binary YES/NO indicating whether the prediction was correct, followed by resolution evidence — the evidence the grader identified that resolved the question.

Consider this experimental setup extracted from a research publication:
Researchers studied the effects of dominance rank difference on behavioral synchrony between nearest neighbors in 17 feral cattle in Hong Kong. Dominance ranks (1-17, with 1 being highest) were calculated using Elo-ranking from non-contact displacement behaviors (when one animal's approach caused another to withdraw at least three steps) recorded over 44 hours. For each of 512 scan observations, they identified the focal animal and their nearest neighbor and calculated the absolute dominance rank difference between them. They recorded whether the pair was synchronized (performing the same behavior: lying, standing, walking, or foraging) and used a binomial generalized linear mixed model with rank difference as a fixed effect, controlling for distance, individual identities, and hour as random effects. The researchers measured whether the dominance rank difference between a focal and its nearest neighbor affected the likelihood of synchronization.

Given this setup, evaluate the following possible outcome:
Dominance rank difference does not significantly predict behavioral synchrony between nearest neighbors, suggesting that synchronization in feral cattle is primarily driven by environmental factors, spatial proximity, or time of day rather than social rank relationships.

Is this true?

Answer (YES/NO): YES